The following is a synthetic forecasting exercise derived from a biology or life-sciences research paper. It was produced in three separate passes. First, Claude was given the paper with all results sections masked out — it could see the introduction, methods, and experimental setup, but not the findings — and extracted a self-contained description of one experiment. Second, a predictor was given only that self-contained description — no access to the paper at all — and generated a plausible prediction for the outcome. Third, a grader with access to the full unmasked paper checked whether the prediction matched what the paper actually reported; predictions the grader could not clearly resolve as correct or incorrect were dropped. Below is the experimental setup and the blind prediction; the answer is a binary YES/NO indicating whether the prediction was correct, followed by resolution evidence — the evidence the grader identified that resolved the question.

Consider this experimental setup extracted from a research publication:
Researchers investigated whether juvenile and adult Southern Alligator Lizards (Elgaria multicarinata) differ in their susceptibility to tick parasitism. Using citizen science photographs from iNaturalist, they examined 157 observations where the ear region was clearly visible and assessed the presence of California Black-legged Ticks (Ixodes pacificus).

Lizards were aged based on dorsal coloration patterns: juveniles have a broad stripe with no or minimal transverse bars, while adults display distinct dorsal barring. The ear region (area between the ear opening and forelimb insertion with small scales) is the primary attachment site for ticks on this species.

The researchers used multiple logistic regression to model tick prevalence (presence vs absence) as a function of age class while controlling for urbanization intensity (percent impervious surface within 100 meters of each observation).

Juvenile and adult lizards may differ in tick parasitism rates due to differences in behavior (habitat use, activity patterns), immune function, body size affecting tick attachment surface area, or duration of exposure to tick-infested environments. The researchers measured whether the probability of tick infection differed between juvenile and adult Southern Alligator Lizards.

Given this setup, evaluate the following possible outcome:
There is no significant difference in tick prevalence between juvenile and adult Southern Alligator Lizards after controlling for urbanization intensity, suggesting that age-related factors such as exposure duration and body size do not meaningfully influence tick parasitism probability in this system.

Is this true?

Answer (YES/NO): YES